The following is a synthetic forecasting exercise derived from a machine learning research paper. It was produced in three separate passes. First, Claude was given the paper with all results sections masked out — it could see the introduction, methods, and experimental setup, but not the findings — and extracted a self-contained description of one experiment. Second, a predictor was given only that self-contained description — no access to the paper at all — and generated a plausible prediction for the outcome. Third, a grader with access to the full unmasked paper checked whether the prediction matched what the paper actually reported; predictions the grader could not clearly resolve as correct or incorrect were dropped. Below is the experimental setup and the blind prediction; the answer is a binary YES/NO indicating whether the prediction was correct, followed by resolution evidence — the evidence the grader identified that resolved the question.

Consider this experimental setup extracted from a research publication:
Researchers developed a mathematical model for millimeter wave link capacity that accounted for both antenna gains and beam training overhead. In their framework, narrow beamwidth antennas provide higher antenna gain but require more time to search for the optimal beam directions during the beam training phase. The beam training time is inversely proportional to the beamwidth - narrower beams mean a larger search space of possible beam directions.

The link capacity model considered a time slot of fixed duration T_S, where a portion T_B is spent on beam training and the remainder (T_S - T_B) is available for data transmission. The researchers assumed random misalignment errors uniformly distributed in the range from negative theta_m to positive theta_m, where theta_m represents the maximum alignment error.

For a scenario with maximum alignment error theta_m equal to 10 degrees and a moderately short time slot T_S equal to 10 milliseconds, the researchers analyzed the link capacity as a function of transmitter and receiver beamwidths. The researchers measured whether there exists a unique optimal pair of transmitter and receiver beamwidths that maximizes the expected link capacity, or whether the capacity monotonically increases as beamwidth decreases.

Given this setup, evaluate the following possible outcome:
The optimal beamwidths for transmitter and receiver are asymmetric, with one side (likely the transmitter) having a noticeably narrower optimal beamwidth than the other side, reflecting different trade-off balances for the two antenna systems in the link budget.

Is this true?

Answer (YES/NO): NO